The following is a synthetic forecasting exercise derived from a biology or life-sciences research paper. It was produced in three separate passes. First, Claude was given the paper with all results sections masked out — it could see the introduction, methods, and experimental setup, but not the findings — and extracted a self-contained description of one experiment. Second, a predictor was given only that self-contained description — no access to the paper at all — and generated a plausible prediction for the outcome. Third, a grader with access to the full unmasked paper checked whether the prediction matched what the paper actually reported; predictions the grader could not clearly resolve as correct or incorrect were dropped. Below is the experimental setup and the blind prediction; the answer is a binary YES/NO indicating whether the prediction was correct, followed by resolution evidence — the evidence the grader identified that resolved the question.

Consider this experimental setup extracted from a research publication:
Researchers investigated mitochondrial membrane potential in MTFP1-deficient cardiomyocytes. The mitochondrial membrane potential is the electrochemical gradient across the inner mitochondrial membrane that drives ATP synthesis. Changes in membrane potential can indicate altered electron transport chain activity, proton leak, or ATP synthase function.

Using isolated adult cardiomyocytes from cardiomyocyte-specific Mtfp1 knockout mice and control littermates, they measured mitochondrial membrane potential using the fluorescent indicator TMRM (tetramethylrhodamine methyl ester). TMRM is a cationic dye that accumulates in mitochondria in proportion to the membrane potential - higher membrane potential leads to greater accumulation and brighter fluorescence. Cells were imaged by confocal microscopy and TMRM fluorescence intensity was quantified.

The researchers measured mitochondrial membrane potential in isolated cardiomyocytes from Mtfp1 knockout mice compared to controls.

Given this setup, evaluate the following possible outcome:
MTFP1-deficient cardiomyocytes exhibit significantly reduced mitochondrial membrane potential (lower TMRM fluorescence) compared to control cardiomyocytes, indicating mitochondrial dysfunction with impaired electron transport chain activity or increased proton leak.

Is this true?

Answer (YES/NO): YES